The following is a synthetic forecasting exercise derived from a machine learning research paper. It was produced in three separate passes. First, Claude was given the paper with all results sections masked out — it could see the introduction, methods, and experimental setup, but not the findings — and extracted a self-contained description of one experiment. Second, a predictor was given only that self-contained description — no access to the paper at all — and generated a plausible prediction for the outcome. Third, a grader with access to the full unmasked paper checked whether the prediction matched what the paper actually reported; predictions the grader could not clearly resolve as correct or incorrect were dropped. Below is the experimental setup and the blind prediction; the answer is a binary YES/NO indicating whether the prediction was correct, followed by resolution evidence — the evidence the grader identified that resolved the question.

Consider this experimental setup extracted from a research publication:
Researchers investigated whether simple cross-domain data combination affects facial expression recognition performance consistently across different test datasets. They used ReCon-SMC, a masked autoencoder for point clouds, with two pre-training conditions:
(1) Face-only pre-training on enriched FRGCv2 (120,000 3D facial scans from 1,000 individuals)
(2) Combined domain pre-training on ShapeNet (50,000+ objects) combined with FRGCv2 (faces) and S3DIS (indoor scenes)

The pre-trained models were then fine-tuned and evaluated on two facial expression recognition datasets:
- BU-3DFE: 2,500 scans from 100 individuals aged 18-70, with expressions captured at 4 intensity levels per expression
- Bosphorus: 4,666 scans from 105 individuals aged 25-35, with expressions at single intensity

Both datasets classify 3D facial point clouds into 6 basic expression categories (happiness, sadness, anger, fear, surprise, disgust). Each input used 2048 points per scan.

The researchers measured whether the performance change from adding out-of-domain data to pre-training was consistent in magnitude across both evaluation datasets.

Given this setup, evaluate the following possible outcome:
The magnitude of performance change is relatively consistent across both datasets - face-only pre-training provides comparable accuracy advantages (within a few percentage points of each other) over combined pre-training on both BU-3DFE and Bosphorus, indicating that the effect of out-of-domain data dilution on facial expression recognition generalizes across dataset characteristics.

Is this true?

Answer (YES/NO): YES